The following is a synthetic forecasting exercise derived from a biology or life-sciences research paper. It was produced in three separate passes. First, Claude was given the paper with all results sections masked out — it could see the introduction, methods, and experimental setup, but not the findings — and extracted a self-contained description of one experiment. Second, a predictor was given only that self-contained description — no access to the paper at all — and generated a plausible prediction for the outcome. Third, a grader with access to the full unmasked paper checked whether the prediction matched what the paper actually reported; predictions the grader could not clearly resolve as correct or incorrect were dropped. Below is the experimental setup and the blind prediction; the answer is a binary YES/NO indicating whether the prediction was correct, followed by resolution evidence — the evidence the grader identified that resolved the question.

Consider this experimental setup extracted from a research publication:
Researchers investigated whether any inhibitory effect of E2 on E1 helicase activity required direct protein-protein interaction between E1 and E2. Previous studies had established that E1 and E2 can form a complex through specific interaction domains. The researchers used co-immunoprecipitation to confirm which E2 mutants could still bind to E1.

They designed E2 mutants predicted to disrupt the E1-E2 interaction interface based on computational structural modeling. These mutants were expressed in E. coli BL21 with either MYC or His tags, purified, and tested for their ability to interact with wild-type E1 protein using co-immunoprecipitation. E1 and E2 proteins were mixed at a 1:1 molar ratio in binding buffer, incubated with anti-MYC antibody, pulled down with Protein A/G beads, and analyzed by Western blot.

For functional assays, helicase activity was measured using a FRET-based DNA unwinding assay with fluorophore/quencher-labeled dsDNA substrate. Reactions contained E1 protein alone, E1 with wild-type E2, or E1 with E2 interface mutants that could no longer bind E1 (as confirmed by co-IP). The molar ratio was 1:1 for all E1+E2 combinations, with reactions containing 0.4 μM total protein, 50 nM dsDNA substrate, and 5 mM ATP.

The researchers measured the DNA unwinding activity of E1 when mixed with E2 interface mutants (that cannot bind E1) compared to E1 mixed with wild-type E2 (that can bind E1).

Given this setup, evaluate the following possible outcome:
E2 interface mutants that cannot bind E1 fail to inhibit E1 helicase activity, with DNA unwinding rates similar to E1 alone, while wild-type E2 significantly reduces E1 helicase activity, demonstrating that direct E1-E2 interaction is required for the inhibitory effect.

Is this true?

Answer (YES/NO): NO